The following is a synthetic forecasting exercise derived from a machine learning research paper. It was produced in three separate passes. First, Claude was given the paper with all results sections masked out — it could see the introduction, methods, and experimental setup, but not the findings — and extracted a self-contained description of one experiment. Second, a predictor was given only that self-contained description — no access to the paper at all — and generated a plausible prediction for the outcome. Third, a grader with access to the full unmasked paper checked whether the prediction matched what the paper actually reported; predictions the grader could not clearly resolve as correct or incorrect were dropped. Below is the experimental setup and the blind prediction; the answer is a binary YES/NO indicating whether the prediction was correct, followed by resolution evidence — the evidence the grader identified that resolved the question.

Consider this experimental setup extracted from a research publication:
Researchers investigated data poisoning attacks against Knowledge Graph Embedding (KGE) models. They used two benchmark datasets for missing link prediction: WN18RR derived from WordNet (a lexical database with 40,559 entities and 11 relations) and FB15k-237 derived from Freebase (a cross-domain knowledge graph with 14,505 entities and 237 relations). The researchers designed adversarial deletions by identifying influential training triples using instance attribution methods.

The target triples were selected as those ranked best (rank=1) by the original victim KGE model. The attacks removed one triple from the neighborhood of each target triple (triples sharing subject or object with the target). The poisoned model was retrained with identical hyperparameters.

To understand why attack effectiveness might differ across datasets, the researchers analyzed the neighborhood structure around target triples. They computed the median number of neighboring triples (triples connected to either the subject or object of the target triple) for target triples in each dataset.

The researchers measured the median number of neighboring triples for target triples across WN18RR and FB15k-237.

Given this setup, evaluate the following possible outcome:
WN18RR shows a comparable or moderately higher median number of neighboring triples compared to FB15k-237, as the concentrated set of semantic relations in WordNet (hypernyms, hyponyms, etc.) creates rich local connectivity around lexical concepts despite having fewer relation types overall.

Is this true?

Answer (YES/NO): NO